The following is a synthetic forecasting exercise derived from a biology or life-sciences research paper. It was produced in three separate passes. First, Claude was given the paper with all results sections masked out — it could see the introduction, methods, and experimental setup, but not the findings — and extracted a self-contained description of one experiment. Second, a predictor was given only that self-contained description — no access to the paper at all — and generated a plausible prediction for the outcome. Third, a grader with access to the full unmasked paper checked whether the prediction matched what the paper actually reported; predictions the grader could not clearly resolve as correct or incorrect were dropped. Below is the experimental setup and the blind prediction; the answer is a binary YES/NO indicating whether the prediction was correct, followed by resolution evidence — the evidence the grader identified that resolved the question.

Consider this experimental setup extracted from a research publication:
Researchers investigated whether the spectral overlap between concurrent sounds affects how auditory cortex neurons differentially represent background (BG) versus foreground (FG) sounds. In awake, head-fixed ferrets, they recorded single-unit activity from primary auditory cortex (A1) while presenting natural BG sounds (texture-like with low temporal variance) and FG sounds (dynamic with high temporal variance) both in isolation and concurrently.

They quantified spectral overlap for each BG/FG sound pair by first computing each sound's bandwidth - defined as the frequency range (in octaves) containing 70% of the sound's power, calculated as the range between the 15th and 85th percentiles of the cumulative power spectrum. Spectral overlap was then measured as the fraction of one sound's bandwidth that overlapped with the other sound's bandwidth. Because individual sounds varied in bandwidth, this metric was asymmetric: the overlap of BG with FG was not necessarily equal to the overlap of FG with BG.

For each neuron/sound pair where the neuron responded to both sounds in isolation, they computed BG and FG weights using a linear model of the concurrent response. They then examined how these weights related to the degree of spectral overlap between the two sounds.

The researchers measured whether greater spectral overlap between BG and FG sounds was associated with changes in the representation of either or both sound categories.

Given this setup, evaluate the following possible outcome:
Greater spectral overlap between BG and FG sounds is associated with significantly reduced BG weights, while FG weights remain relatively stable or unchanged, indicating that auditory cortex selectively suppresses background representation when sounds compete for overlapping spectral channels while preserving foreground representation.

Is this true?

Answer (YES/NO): NO